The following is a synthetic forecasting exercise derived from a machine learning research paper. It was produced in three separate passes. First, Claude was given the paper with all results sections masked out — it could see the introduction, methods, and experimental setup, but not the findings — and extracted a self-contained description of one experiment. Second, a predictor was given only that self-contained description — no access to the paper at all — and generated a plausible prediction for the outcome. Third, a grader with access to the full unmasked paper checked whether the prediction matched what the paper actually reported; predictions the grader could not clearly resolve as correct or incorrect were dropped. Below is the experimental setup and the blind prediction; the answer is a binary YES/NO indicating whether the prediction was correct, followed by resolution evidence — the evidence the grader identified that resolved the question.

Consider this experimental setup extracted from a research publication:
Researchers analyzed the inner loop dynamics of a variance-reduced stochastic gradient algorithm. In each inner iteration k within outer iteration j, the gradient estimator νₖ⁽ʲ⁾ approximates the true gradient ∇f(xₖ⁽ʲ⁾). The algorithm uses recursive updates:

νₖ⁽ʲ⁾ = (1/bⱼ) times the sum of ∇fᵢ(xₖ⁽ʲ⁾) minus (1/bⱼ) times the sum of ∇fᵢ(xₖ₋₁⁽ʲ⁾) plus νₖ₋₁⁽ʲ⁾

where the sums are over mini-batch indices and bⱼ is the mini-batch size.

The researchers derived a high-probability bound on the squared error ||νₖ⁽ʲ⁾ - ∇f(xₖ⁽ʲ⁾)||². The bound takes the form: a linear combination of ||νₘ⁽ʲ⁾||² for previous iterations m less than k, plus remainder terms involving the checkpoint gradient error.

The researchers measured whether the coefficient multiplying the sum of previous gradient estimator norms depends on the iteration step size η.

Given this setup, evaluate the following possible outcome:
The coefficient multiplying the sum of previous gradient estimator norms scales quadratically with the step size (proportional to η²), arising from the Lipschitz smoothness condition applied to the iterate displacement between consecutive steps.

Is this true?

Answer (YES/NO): YES